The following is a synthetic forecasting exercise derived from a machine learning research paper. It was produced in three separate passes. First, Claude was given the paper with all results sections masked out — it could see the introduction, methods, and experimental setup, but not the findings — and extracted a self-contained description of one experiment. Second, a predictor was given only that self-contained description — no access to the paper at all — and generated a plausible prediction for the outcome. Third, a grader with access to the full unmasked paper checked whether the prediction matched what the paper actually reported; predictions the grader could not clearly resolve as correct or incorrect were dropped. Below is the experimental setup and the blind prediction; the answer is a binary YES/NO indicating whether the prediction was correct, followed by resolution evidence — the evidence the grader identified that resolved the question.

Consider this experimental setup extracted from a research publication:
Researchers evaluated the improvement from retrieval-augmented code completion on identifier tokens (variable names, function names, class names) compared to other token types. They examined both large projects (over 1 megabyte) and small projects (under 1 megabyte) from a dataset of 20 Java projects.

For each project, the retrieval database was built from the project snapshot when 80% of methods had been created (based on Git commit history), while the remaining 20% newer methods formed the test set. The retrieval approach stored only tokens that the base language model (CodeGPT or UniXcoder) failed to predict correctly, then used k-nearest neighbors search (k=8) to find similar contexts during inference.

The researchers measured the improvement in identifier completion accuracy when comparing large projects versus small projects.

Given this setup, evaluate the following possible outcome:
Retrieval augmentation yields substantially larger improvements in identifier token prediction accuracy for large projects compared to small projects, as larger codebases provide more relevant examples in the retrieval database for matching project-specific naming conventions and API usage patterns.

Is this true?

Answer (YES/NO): YES